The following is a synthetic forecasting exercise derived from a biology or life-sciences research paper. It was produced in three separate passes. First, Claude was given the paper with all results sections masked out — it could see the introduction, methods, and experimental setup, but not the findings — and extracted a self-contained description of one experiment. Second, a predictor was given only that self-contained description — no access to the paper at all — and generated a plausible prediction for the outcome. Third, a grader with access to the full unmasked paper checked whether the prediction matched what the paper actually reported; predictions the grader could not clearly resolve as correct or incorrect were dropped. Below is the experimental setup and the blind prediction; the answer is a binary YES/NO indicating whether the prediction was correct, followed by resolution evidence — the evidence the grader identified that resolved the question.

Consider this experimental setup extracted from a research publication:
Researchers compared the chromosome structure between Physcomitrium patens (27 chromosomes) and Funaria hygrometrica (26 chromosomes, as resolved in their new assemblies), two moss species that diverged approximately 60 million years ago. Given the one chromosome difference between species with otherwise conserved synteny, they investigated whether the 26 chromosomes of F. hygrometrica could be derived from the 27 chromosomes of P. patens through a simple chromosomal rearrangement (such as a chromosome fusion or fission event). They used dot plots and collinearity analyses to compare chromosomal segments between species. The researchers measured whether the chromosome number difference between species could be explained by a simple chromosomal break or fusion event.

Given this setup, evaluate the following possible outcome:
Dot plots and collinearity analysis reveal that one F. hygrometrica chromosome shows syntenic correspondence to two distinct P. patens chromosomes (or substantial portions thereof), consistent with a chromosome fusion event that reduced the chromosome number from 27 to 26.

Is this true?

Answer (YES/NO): YES